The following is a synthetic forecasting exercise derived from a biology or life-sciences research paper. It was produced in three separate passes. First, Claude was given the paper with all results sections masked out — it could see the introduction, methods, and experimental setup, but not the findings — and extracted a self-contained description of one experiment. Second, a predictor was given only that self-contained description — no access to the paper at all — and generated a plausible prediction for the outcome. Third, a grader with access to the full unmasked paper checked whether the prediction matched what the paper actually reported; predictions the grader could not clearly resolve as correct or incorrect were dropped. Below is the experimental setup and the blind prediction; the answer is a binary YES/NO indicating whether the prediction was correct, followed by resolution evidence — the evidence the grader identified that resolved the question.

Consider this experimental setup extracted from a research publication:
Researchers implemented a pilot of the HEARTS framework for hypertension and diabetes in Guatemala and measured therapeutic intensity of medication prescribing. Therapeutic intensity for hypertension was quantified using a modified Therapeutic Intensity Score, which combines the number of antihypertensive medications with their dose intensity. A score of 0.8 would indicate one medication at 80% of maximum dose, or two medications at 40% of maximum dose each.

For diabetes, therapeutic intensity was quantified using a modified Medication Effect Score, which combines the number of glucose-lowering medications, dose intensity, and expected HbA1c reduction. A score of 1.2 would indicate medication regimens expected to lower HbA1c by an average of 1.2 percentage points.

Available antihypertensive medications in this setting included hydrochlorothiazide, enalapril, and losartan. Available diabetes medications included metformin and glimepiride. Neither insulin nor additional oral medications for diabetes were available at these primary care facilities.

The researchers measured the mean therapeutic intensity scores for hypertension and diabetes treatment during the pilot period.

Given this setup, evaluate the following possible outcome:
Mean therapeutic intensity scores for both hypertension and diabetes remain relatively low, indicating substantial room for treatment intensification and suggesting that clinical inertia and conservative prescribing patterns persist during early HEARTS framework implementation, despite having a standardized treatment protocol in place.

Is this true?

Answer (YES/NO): YES